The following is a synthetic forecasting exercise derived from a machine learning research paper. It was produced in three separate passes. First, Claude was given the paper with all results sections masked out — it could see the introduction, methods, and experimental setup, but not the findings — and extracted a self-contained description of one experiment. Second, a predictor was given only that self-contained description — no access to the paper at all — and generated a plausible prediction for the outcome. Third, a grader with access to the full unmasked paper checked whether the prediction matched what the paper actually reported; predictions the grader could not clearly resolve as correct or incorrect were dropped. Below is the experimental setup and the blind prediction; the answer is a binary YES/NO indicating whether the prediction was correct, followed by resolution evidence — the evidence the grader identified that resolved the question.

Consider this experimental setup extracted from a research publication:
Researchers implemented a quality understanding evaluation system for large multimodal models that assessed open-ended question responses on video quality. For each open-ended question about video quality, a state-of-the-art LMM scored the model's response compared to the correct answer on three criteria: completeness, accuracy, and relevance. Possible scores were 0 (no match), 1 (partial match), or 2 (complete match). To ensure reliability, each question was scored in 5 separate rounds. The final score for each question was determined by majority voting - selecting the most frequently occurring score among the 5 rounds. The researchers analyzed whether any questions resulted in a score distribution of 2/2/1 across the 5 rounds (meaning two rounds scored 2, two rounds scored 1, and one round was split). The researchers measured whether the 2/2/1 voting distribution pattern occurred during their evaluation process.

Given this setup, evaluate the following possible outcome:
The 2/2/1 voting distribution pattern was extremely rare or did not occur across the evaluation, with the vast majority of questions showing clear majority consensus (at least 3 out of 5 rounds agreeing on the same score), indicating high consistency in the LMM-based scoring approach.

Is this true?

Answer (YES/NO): YES